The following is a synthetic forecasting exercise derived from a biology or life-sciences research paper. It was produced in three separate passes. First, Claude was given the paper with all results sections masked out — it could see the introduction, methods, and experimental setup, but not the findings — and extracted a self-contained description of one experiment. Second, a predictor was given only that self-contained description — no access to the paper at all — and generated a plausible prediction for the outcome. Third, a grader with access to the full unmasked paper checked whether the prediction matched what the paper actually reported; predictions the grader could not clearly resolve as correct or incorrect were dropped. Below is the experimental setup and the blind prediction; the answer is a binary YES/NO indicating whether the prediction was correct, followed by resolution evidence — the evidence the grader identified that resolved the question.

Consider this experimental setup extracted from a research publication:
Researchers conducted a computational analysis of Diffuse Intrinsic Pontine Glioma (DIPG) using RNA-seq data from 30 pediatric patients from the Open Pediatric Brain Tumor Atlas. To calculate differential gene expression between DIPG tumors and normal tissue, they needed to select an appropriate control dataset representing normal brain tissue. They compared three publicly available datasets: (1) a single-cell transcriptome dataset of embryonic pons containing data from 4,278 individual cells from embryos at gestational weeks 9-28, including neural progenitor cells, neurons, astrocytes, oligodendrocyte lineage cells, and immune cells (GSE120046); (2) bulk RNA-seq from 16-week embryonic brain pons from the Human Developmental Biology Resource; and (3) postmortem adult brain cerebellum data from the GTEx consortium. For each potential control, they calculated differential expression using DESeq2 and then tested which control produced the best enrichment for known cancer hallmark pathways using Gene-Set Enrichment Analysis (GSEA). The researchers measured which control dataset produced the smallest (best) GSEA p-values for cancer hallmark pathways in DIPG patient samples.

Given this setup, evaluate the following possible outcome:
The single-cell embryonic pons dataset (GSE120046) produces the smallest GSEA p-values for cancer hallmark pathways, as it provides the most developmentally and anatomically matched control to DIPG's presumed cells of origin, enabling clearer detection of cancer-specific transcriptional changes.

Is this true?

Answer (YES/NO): YES